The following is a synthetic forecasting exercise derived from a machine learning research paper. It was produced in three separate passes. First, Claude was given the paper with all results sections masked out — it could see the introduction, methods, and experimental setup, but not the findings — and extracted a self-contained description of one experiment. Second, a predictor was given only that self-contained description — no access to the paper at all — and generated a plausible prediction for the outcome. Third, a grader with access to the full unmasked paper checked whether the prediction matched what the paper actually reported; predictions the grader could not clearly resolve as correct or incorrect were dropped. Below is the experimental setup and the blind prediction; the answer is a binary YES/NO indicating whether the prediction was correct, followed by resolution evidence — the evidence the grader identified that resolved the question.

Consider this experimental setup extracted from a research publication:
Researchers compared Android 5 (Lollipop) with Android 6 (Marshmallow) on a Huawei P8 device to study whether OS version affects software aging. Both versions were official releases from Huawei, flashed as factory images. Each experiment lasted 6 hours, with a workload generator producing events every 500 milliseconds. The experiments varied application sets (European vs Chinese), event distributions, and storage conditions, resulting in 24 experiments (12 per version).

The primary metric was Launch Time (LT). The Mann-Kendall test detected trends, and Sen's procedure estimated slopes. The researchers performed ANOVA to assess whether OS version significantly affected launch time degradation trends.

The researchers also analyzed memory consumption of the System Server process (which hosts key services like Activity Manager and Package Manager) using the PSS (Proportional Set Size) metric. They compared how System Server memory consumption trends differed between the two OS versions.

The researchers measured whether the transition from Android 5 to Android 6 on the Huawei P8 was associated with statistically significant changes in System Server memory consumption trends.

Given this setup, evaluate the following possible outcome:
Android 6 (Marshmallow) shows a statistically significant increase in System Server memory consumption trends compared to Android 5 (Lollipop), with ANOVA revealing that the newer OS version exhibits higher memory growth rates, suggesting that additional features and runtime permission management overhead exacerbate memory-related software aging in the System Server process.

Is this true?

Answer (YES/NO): YES